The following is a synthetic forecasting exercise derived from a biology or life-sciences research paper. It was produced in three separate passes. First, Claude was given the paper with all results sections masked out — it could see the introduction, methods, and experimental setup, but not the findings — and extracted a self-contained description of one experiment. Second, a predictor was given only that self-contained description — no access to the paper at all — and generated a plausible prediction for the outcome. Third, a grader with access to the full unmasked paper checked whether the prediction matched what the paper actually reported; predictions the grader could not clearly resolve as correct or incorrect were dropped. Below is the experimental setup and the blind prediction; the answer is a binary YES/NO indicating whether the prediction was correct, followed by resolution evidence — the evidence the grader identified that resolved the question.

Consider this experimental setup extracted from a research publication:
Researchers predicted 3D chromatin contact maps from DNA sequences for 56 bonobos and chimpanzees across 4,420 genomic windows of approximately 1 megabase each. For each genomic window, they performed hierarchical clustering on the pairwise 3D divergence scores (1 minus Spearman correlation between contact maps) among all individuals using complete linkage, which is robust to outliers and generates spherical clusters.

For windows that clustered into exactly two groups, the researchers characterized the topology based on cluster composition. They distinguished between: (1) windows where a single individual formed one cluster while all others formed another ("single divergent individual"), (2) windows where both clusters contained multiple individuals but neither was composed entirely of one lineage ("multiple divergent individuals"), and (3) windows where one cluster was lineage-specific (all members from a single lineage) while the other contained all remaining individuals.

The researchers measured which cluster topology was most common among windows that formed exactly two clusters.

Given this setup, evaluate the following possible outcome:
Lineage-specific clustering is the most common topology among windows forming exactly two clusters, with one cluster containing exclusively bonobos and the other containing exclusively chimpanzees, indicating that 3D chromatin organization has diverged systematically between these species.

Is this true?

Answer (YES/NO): NO